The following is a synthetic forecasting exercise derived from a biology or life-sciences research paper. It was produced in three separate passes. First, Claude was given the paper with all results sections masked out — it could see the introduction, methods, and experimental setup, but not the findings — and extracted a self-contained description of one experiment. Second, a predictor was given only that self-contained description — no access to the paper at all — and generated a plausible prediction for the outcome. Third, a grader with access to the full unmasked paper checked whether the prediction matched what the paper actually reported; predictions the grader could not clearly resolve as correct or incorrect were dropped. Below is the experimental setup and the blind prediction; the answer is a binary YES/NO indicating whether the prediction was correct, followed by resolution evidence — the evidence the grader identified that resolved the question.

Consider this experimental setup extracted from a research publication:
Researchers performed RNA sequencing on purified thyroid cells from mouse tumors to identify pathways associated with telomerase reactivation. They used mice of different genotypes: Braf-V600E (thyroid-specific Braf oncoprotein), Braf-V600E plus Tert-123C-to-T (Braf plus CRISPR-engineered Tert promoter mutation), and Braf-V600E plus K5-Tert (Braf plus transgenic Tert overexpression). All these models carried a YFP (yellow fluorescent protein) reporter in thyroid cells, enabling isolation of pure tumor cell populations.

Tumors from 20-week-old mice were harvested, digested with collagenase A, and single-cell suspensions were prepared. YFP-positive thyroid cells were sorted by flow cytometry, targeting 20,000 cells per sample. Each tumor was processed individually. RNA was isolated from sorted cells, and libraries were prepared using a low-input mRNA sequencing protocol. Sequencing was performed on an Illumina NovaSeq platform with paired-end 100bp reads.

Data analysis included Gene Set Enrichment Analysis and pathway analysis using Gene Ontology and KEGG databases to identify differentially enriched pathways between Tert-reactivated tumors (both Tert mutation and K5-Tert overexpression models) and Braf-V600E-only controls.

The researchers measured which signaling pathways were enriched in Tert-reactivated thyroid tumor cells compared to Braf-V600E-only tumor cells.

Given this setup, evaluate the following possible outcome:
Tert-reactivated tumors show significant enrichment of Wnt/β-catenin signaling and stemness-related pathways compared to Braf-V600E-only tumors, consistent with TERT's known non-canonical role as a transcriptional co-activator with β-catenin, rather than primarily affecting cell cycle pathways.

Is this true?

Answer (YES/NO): NO